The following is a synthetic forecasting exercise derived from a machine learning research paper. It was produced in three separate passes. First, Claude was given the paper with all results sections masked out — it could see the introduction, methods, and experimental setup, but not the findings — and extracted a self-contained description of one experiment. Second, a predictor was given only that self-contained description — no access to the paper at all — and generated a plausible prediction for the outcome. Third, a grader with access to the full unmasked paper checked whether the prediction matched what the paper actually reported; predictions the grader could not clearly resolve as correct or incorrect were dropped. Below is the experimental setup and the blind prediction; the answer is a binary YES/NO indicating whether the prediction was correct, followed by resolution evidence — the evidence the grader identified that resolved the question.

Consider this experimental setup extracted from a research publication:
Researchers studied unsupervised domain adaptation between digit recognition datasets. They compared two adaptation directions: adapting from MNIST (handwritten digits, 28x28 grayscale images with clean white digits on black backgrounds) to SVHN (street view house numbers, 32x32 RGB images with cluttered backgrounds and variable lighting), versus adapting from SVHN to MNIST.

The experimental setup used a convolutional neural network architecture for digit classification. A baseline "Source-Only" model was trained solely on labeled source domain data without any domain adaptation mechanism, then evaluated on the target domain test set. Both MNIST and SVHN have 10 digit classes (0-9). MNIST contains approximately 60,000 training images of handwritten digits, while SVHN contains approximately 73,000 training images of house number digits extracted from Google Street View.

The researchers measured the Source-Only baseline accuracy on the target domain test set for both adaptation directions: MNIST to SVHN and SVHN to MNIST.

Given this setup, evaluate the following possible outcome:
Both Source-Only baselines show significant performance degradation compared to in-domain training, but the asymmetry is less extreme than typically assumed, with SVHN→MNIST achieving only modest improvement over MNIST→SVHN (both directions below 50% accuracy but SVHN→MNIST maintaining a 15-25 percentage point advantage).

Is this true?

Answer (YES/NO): NO